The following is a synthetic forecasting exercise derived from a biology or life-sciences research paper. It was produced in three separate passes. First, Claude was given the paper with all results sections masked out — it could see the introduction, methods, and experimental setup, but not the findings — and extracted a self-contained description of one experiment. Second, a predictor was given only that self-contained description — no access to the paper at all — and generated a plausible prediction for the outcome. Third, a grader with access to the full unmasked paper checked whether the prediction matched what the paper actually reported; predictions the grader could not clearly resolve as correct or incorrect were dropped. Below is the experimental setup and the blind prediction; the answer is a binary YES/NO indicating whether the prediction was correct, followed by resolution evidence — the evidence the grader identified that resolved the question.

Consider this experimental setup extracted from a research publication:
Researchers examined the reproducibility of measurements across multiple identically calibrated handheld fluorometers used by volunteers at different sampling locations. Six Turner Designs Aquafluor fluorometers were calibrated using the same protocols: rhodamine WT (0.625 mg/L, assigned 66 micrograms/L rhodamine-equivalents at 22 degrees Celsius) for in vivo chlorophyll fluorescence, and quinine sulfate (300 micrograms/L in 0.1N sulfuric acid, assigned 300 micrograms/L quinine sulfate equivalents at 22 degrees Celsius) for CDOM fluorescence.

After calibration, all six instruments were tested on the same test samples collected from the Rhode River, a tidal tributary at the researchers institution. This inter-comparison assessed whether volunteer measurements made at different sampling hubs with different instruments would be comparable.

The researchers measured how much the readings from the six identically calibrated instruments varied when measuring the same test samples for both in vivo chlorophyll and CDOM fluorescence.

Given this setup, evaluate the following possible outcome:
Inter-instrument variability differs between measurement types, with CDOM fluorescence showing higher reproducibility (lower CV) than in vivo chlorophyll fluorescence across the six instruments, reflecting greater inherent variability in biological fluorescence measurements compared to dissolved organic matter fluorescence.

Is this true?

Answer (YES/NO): YES